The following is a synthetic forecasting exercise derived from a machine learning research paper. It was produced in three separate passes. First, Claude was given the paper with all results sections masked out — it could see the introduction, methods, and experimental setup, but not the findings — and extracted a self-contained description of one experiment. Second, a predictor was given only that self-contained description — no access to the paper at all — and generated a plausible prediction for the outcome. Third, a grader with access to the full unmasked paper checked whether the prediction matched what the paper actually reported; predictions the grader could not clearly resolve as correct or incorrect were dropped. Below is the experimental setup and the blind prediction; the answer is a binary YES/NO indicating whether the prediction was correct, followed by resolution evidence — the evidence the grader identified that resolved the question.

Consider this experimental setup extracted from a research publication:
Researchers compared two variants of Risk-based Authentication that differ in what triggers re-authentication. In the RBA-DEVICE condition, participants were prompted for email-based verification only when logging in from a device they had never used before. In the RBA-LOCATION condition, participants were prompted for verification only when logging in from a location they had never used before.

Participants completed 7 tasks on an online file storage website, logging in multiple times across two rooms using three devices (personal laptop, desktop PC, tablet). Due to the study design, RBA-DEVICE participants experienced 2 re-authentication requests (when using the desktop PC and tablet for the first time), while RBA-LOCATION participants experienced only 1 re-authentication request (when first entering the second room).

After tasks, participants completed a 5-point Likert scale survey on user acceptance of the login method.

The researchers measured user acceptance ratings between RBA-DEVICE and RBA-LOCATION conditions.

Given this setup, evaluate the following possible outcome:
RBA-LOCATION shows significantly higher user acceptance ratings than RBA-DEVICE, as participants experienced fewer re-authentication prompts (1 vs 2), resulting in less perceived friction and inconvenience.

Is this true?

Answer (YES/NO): YES